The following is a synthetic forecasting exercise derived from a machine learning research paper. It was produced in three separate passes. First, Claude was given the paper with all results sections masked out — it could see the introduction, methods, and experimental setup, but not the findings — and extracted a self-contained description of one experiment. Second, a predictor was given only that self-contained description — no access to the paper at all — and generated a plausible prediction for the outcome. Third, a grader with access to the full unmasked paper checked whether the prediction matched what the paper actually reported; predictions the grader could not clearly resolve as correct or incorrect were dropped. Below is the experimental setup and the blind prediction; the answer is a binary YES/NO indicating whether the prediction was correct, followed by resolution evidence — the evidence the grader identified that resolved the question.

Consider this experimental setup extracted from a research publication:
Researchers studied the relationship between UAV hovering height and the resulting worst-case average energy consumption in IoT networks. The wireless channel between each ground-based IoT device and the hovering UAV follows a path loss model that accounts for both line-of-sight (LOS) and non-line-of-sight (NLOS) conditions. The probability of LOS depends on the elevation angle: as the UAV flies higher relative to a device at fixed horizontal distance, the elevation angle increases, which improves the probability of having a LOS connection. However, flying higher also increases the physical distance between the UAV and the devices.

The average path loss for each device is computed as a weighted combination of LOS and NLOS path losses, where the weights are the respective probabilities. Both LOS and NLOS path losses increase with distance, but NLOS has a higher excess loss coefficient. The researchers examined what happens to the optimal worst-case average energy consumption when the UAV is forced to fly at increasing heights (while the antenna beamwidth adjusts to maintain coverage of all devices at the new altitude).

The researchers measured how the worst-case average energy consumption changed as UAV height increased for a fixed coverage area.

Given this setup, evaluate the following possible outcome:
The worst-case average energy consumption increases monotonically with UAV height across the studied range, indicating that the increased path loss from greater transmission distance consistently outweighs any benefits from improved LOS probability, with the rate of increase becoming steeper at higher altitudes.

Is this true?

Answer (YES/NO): NO